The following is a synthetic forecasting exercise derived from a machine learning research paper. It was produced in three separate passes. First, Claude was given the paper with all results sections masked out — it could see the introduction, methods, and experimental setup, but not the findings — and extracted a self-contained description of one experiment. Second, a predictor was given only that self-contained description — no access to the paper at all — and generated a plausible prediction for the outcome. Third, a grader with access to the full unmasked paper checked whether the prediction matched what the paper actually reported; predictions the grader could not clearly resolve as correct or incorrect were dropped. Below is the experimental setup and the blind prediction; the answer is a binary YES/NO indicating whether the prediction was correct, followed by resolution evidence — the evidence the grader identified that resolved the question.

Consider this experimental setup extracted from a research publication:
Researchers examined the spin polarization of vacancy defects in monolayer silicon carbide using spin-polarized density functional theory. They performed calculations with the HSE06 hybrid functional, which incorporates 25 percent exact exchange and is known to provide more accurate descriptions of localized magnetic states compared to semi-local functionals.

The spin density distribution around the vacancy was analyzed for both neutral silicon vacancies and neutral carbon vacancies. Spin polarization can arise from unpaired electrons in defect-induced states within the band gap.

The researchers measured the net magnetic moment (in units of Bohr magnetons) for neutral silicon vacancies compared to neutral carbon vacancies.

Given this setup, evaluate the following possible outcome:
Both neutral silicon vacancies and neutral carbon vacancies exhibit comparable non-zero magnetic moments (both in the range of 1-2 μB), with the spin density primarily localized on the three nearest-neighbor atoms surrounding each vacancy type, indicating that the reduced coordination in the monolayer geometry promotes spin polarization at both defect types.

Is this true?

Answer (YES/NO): NO